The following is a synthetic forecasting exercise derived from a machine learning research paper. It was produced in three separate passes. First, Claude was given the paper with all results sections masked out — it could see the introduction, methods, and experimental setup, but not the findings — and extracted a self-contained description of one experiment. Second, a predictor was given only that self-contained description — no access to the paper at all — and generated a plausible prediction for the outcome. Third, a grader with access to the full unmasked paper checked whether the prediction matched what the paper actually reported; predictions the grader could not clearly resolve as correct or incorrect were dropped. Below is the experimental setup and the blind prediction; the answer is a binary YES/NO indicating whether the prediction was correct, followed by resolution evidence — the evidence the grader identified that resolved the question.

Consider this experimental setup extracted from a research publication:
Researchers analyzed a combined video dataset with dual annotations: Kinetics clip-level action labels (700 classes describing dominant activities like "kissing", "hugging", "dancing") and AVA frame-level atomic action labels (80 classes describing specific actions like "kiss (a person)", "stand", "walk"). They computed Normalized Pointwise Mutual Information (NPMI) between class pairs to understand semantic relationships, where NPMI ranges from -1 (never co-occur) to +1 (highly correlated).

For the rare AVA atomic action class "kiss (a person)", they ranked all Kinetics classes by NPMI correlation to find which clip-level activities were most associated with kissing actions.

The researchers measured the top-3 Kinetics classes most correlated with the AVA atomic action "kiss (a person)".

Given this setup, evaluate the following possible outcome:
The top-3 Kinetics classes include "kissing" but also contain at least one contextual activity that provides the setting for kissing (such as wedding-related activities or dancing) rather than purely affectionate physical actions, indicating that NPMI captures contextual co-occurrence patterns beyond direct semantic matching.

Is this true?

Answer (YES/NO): YES